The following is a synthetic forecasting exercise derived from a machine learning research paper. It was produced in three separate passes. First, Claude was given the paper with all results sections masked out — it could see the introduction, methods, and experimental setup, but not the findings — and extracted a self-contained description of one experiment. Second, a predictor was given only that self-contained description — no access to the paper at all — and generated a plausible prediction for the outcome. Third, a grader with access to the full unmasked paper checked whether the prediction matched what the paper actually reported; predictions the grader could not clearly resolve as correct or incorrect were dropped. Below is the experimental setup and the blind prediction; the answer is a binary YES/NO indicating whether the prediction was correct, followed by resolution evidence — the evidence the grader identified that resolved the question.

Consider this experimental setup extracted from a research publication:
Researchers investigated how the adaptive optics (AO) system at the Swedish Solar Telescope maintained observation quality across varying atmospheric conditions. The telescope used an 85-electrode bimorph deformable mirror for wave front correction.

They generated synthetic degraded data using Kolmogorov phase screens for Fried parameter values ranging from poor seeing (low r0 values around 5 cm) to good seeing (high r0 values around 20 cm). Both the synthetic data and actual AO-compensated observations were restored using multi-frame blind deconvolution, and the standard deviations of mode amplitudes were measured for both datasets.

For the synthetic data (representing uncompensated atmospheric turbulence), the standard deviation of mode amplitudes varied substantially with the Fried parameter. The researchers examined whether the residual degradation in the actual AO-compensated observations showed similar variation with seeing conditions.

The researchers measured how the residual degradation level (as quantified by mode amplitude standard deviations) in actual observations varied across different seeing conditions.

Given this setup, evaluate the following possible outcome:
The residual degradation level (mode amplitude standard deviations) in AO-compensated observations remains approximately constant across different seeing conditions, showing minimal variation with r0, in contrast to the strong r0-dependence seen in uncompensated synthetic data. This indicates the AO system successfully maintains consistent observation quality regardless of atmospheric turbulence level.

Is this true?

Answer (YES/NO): YES